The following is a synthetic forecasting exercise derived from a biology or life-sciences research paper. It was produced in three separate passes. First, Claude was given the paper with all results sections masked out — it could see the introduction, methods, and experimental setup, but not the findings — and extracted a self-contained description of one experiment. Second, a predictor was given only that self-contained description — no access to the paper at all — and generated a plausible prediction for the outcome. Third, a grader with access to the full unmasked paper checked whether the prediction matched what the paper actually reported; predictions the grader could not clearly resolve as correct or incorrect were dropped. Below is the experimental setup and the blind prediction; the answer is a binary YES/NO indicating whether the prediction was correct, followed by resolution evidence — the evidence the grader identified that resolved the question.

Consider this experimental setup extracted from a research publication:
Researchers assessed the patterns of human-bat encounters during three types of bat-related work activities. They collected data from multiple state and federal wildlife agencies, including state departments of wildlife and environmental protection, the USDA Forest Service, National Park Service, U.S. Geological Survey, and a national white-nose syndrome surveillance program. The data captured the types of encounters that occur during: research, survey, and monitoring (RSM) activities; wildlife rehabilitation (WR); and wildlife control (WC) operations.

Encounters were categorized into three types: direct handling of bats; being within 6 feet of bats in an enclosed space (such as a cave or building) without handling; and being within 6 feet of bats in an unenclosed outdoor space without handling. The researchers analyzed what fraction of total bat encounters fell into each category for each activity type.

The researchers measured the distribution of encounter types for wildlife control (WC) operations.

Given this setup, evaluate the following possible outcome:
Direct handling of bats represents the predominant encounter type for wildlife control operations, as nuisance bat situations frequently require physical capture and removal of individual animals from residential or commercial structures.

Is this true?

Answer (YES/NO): NO